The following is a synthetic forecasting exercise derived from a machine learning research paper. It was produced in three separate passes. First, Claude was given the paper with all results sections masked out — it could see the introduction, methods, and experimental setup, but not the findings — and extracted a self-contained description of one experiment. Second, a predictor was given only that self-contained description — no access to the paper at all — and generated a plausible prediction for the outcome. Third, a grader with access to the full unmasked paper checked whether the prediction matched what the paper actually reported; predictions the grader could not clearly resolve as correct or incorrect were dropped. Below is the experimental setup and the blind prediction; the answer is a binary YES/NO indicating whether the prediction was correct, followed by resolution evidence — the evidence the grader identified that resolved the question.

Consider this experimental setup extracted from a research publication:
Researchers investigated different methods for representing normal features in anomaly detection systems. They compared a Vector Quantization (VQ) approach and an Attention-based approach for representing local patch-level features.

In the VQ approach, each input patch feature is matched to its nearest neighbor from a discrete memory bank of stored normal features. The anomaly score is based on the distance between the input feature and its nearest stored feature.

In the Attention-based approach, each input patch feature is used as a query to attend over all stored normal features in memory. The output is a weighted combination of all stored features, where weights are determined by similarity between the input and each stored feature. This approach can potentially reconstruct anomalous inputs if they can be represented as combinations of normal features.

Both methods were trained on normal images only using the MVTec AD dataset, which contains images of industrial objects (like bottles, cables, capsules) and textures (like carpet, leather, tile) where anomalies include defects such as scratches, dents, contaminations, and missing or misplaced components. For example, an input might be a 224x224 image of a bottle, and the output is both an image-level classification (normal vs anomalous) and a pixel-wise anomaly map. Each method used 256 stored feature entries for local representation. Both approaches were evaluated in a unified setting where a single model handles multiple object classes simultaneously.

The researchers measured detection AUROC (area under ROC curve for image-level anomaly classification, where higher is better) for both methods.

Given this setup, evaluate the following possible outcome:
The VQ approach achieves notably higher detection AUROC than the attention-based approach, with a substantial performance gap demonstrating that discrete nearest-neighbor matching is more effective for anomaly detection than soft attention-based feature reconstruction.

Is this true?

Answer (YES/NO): YES